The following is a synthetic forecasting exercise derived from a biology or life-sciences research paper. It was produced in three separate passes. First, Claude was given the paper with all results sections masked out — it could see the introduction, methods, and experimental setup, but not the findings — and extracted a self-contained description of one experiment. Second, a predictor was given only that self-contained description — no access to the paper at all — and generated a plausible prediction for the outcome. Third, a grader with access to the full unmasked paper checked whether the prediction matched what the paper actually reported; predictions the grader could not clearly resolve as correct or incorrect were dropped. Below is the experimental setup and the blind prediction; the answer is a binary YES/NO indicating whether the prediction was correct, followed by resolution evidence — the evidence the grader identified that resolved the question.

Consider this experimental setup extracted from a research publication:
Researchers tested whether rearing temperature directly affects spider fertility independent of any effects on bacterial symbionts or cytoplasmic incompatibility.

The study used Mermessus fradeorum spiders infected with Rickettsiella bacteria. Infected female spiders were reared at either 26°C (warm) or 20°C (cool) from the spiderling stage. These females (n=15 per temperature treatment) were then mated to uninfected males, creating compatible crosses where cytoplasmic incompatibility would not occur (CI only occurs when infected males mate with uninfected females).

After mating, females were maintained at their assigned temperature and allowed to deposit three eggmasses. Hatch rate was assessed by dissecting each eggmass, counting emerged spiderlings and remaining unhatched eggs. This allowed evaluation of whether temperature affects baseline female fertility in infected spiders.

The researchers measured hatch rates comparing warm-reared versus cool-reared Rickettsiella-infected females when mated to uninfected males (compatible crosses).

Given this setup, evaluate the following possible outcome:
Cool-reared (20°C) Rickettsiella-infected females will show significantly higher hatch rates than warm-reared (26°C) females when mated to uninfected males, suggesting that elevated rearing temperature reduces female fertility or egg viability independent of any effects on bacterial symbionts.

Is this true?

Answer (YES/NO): NO